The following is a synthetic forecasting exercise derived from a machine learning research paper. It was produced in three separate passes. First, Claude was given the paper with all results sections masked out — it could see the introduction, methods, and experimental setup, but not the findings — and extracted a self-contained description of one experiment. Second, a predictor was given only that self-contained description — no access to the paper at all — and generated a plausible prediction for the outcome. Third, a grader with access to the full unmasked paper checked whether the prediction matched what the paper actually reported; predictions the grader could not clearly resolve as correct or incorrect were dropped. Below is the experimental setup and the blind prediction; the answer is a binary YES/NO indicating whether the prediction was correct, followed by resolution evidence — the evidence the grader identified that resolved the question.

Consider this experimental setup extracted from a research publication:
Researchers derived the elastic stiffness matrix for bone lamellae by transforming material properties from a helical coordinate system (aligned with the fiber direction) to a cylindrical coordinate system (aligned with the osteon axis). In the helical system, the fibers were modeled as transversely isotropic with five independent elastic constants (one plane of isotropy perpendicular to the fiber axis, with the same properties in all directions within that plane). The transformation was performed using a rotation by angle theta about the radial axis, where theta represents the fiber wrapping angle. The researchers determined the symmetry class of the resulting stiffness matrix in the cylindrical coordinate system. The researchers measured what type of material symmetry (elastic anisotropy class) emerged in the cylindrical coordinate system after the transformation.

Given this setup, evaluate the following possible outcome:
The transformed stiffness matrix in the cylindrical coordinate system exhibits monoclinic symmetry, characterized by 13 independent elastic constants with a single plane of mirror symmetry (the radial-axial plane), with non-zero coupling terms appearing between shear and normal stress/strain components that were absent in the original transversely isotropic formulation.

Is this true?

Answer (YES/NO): NO